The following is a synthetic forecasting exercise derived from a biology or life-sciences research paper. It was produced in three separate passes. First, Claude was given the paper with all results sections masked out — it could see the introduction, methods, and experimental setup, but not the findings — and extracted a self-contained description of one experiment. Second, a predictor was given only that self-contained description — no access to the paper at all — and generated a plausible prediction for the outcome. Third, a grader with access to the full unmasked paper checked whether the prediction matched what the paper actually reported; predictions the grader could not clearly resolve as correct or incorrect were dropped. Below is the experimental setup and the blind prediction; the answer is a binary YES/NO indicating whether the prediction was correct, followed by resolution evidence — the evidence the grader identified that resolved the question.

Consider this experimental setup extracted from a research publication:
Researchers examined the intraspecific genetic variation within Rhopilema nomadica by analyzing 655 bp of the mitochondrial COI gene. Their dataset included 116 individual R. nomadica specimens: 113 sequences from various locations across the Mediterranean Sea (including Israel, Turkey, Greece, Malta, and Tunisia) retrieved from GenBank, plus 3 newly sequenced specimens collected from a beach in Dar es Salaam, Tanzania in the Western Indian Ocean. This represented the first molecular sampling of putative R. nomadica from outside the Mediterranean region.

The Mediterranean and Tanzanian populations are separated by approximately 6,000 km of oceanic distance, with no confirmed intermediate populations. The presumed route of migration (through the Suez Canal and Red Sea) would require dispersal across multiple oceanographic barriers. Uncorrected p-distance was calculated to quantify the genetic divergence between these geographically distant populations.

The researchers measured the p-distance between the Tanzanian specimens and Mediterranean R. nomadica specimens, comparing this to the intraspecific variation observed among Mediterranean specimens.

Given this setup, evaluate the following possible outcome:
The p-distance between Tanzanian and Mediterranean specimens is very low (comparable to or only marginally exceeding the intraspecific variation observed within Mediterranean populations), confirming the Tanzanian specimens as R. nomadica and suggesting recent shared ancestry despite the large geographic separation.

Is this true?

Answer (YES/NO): YES